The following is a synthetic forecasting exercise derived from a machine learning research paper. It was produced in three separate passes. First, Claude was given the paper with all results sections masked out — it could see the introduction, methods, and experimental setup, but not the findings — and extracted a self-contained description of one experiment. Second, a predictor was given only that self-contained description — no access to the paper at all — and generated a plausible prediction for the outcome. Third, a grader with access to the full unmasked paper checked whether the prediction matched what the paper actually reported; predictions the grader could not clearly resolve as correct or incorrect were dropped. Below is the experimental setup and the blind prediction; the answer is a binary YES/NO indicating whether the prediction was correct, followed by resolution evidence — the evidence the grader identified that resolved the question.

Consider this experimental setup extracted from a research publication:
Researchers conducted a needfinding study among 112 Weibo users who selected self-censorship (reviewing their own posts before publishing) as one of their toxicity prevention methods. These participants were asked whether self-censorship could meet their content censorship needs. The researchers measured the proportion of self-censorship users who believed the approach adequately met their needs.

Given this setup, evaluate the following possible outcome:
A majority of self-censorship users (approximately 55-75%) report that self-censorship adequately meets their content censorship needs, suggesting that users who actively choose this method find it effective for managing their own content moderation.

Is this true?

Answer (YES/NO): NO